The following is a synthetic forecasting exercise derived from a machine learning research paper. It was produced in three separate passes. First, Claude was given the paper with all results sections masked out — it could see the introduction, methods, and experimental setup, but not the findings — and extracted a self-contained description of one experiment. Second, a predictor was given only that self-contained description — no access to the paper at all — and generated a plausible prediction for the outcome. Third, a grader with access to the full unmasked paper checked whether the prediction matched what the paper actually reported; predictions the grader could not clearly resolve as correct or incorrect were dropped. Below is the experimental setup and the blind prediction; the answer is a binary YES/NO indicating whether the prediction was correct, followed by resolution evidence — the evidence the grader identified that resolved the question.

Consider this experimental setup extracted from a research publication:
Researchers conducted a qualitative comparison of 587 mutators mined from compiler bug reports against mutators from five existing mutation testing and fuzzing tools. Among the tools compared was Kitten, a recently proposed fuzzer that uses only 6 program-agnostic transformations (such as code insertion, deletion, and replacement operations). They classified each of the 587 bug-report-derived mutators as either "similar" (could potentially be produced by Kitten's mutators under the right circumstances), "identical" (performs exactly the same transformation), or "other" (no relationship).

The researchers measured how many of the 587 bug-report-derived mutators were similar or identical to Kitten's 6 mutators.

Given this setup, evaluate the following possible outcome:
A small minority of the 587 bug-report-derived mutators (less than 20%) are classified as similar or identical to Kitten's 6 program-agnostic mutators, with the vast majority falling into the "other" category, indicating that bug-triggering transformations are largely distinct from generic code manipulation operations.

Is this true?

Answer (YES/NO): YES